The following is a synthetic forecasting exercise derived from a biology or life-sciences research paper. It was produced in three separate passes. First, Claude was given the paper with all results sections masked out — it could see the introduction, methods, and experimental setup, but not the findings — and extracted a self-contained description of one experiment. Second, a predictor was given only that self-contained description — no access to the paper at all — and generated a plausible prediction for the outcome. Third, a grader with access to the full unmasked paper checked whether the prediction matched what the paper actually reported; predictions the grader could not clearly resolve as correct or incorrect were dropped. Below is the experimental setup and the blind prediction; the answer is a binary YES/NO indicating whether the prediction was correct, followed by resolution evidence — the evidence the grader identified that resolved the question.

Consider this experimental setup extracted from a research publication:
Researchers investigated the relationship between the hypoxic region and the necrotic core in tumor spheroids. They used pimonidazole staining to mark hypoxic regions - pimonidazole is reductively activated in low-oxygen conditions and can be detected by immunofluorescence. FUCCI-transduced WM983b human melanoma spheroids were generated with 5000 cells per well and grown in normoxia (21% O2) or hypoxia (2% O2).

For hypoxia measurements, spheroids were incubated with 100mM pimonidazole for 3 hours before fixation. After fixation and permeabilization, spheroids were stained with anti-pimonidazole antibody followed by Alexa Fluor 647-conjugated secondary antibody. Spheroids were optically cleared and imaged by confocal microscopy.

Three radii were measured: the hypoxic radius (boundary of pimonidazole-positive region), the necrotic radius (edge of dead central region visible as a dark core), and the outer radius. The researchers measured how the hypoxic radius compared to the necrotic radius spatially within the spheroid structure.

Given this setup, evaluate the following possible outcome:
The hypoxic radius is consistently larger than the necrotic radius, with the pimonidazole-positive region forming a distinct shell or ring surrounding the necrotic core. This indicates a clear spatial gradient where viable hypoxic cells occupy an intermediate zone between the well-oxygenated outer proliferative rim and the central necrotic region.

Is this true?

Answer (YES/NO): YES